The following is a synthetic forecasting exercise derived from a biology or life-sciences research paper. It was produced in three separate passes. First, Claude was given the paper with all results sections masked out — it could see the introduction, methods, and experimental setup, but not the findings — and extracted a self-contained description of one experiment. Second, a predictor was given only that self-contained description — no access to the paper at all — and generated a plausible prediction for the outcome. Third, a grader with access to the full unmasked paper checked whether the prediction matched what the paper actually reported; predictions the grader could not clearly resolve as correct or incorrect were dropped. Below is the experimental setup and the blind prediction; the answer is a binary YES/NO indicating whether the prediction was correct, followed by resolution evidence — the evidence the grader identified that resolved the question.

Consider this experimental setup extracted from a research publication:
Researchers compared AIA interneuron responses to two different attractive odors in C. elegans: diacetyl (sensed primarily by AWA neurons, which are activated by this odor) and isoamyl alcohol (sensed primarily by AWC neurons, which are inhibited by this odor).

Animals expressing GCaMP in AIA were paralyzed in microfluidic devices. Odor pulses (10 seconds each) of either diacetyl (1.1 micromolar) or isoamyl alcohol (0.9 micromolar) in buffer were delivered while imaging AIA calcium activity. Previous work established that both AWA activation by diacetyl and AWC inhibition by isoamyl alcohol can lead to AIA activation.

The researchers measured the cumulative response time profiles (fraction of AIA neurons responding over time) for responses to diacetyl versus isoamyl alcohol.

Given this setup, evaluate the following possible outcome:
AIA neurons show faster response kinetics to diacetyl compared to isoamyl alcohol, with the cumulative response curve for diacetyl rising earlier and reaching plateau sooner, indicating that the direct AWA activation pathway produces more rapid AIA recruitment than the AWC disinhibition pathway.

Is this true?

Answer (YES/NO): NO